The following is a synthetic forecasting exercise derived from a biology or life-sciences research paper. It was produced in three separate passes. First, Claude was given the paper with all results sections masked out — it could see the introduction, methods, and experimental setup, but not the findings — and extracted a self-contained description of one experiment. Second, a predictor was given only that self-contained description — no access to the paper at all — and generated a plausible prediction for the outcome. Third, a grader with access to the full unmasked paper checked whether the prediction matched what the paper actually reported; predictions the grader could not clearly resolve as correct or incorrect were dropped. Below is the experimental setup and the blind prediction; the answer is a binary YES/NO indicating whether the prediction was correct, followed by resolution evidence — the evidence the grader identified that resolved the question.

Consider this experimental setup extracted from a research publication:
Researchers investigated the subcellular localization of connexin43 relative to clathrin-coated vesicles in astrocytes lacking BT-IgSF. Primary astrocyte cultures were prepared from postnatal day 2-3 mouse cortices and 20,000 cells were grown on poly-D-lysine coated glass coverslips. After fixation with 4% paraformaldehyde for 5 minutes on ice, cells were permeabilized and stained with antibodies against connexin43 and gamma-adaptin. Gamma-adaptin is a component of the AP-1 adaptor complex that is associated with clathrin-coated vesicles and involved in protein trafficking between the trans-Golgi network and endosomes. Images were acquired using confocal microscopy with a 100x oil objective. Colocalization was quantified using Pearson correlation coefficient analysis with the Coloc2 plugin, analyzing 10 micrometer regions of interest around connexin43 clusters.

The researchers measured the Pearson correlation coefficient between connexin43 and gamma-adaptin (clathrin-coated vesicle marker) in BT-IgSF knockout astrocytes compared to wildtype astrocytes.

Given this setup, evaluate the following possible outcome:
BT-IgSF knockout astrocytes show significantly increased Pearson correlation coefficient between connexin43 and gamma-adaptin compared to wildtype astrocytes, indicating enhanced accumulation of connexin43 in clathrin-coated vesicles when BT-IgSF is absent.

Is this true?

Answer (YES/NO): NO